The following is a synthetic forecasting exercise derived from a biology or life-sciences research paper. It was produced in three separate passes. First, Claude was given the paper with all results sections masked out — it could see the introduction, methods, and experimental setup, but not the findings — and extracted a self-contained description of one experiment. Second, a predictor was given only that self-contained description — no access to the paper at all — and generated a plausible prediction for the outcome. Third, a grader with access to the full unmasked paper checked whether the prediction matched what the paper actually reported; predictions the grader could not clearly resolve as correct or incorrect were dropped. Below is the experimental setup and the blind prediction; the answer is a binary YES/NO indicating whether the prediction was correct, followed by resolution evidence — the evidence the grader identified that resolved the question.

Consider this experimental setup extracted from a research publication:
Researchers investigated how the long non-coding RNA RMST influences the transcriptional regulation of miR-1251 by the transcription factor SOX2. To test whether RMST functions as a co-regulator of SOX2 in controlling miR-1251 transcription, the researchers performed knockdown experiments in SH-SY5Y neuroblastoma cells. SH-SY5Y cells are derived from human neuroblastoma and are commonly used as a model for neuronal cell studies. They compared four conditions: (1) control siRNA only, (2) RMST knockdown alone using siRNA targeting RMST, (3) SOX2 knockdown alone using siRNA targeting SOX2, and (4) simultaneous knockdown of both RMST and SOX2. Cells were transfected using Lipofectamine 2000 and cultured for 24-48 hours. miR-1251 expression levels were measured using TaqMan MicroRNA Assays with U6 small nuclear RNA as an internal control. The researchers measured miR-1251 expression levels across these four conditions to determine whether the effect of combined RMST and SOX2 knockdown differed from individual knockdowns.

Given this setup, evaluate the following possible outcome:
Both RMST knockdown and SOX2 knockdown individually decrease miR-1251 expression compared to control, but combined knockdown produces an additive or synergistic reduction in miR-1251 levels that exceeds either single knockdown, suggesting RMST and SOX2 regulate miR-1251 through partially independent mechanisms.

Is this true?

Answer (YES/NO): NO